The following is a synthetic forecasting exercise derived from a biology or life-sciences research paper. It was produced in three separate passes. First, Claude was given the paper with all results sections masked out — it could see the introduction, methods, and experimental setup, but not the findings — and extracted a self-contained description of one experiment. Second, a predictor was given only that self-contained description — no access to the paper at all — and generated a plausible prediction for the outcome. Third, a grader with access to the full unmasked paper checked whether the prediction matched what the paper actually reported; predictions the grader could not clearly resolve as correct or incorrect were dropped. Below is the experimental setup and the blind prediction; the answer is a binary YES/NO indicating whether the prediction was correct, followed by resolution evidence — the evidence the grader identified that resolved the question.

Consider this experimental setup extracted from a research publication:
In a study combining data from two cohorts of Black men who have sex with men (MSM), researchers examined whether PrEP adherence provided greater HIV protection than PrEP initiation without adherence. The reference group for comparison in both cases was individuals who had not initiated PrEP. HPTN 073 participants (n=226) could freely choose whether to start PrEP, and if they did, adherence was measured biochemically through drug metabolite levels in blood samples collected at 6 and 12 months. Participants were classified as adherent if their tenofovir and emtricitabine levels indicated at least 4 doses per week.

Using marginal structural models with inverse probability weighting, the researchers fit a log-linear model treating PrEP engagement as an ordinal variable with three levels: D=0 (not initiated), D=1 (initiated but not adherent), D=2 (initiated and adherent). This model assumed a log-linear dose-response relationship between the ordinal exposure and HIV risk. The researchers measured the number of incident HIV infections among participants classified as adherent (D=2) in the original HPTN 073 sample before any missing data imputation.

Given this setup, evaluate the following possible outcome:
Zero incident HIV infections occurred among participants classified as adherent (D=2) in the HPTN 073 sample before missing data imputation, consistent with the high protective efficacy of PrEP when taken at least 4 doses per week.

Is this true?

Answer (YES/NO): YES